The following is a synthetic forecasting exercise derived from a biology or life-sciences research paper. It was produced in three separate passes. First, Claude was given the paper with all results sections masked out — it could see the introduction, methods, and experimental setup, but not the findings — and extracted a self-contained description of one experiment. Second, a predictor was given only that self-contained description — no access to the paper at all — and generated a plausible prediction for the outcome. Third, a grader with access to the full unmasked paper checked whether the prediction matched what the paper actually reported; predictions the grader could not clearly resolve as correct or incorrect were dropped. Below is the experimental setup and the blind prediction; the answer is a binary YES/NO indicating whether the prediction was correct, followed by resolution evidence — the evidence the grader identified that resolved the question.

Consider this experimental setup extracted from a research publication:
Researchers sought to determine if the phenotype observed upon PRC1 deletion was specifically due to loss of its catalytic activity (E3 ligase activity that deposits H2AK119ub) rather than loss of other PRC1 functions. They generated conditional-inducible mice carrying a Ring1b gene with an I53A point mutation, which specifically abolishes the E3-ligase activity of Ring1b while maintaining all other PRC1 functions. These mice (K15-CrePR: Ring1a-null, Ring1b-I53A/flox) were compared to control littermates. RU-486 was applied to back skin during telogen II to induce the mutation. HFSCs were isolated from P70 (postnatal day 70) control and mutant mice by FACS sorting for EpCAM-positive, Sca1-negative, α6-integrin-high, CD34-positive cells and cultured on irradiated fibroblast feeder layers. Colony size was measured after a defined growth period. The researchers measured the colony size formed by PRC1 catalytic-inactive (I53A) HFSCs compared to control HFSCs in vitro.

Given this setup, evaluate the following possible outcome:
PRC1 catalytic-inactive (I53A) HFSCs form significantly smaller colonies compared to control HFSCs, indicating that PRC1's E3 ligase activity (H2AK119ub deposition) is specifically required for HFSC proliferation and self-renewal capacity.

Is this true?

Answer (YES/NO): NO